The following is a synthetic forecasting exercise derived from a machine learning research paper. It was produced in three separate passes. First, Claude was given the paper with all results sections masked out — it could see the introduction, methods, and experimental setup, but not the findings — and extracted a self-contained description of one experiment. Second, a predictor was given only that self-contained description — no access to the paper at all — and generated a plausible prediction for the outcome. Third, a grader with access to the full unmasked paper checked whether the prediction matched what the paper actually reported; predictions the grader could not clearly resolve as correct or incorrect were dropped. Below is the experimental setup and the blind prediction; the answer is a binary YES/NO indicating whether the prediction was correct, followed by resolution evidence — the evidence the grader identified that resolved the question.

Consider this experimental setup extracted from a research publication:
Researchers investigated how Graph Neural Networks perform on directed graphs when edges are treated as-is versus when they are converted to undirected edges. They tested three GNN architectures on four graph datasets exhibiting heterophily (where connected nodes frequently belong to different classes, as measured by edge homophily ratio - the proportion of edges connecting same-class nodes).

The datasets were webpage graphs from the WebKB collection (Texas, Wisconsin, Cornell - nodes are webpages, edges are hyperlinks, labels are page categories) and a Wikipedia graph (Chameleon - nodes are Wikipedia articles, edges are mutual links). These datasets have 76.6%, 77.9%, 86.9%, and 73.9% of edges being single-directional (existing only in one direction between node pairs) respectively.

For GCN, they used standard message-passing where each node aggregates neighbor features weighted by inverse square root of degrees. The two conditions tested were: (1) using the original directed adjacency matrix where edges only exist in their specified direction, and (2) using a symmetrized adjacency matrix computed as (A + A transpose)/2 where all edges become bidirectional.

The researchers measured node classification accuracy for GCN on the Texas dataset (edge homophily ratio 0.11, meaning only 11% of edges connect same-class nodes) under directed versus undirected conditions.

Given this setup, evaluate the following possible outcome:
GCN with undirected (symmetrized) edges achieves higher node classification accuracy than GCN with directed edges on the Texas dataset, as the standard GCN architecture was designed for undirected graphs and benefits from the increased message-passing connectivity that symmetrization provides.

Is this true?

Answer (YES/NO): NO